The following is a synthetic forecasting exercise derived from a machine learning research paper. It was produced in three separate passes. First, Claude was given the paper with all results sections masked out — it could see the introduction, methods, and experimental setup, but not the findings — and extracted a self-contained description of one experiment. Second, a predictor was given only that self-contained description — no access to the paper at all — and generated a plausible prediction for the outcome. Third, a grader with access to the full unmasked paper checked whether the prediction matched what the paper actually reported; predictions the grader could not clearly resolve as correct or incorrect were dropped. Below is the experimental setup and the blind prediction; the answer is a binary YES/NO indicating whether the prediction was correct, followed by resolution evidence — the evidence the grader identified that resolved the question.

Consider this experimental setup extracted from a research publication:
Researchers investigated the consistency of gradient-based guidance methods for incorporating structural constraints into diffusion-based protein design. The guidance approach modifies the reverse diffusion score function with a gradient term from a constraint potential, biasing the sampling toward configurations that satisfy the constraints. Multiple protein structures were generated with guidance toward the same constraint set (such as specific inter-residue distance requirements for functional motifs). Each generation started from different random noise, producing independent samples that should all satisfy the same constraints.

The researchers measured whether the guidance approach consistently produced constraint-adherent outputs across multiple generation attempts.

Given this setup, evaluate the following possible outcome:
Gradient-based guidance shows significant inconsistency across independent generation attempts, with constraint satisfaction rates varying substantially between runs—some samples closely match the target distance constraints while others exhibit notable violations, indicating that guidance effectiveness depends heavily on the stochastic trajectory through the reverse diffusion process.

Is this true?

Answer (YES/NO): YES